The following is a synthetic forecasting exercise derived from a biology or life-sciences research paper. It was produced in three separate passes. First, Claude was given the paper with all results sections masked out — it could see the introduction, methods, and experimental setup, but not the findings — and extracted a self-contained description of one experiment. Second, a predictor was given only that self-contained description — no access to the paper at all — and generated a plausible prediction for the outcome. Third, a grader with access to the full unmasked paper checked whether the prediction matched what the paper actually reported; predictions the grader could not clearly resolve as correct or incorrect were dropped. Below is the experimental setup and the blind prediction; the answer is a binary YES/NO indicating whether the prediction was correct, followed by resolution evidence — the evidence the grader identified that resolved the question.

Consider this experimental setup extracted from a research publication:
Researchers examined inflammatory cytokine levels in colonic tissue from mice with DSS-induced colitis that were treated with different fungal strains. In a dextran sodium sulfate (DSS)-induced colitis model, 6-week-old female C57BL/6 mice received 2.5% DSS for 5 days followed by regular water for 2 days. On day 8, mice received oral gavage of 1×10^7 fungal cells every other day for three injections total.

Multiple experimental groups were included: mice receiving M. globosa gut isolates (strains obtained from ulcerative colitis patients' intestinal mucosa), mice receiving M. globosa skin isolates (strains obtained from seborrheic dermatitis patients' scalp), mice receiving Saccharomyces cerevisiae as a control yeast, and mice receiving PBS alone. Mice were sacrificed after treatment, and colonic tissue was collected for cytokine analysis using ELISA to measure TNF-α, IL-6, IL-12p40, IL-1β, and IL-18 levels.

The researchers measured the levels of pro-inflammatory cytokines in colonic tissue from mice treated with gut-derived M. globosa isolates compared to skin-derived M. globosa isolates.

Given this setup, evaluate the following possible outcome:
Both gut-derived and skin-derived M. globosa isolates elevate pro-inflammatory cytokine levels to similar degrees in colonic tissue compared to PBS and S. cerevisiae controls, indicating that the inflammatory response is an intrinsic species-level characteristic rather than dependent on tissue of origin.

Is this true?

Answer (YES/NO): NO